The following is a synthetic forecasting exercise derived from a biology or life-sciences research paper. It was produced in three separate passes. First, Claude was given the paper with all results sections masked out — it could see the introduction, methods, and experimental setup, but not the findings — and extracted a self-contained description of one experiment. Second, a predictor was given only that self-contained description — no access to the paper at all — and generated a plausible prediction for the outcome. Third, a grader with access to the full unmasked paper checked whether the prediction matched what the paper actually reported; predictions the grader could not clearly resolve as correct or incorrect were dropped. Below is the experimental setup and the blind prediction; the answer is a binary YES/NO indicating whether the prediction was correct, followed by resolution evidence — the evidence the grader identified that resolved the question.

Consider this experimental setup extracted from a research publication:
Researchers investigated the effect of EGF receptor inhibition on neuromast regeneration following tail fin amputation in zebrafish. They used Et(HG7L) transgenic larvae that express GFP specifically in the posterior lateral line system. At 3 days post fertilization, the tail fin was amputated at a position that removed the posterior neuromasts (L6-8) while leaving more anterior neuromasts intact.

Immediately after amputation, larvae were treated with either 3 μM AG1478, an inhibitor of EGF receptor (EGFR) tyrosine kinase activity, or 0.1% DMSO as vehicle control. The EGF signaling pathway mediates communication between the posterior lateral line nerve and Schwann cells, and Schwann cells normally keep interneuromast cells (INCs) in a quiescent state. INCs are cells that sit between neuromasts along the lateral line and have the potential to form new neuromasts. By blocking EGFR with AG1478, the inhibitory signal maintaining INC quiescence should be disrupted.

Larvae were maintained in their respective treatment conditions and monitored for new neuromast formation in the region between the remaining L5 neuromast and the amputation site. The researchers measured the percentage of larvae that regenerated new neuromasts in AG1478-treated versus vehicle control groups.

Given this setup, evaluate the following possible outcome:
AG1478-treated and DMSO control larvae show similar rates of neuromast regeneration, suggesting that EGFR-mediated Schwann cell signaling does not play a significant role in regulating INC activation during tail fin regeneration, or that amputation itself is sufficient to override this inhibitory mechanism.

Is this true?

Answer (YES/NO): NO